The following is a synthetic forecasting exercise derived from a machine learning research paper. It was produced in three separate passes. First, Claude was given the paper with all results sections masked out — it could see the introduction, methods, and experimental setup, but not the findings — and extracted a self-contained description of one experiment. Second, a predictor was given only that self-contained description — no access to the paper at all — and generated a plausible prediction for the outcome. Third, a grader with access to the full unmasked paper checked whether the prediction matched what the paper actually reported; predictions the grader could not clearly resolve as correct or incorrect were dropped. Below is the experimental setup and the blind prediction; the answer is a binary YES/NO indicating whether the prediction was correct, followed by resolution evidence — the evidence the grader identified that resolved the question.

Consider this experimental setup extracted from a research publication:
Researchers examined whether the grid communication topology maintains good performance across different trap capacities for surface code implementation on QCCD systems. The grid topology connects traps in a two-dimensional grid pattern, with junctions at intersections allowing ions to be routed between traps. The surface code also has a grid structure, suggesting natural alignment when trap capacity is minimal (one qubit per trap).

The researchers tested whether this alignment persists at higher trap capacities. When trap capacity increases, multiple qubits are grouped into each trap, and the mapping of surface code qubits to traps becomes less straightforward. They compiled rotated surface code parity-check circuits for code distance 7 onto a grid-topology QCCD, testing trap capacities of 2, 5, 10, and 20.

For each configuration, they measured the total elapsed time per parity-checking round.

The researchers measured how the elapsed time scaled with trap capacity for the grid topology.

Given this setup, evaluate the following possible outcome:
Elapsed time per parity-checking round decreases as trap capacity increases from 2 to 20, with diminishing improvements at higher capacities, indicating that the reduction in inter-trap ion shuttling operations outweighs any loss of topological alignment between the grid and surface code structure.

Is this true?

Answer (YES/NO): NO